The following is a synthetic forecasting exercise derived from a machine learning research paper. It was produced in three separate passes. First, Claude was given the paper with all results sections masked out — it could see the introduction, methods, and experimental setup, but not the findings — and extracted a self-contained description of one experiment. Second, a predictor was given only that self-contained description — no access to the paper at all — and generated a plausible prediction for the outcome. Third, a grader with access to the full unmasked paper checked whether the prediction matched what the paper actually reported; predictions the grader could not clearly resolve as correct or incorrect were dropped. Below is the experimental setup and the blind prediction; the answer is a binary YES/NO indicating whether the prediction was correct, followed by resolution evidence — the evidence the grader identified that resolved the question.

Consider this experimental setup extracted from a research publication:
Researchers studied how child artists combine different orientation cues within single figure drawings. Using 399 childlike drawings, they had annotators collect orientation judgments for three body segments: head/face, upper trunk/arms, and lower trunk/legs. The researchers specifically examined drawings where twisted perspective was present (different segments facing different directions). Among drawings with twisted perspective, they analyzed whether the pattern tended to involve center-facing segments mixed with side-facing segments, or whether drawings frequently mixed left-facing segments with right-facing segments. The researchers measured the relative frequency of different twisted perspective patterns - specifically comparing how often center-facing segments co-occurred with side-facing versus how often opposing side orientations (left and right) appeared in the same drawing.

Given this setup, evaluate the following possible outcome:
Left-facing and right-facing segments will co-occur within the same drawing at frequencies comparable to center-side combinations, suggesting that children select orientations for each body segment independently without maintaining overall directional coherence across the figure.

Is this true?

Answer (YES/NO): NO